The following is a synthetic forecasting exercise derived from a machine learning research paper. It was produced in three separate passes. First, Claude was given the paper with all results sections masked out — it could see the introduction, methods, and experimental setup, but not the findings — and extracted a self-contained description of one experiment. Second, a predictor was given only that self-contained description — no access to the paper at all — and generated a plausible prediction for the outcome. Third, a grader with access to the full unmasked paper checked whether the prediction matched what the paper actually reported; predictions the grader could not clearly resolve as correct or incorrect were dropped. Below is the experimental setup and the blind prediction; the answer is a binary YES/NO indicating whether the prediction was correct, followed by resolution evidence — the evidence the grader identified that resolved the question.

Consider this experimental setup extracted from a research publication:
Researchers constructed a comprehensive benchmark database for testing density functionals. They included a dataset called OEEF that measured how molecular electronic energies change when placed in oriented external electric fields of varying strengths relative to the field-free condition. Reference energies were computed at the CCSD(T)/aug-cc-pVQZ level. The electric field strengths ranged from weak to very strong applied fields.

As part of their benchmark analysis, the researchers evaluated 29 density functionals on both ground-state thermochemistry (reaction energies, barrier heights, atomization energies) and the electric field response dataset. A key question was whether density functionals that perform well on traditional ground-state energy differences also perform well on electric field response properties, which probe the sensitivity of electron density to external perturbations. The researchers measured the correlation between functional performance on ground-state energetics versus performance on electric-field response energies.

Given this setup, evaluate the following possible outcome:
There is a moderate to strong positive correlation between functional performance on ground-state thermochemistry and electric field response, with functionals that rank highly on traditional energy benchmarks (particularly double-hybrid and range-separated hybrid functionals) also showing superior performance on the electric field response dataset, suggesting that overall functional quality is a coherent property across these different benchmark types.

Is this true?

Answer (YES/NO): NO